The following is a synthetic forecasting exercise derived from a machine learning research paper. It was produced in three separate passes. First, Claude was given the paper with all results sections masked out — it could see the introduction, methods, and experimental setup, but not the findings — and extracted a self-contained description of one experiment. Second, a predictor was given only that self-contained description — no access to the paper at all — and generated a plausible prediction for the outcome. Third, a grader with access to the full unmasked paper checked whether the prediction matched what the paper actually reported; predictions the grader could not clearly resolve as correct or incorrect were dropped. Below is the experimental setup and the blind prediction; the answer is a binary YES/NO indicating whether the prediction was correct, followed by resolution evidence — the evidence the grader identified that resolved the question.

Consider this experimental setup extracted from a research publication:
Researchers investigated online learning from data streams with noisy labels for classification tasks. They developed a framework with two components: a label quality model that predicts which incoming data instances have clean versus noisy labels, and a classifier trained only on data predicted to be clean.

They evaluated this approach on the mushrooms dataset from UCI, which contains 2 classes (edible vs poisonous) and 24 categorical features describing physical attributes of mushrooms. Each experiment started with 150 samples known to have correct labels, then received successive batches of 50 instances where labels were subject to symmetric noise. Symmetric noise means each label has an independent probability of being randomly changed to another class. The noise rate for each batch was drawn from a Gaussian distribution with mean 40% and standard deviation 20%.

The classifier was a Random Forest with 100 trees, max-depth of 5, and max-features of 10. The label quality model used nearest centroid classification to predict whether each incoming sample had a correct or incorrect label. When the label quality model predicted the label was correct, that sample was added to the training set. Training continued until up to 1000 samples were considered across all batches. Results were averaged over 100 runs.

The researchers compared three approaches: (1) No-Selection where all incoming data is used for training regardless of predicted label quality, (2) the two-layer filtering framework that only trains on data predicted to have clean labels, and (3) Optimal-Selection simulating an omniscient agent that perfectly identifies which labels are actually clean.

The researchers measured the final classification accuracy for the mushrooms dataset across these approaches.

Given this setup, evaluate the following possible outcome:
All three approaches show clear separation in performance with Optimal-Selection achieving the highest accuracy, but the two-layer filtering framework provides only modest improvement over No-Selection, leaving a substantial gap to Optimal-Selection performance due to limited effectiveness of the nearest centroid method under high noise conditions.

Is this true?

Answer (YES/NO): NO